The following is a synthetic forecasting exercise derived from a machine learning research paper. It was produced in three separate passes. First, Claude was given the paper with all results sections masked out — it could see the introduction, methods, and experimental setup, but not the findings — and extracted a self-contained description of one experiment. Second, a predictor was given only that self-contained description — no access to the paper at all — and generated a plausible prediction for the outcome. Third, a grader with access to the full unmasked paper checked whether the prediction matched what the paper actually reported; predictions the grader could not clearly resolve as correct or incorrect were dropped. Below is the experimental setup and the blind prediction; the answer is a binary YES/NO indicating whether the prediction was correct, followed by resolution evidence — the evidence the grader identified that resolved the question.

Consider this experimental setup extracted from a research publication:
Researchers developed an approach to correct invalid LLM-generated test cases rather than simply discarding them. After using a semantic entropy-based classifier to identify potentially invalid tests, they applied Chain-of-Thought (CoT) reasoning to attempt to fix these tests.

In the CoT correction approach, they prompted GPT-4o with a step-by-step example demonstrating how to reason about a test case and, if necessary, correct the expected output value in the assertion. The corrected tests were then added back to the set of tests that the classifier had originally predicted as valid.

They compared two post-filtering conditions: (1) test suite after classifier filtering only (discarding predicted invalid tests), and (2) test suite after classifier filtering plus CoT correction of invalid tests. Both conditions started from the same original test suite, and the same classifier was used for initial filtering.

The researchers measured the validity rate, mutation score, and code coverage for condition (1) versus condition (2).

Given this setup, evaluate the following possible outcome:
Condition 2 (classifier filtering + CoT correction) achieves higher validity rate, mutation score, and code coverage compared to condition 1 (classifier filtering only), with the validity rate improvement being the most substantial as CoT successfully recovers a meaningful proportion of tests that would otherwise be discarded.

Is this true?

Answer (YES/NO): NO